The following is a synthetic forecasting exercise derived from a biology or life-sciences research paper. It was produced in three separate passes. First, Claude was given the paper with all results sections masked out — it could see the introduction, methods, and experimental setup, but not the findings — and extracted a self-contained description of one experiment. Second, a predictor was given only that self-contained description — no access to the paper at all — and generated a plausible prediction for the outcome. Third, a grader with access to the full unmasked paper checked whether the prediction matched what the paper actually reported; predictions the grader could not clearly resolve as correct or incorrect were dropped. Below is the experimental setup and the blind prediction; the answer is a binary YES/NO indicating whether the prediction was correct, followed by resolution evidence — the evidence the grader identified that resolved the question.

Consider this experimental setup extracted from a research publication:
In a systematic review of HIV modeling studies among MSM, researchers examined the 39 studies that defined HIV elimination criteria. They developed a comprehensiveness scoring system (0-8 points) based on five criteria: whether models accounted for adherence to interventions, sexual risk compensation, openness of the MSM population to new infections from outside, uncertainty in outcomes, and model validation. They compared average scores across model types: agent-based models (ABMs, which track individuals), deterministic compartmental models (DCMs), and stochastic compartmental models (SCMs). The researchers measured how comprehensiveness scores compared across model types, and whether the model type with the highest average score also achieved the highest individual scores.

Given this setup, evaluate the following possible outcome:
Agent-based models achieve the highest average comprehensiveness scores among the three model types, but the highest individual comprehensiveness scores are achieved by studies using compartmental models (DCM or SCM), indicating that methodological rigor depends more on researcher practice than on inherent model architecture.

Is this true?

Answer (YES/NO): YES